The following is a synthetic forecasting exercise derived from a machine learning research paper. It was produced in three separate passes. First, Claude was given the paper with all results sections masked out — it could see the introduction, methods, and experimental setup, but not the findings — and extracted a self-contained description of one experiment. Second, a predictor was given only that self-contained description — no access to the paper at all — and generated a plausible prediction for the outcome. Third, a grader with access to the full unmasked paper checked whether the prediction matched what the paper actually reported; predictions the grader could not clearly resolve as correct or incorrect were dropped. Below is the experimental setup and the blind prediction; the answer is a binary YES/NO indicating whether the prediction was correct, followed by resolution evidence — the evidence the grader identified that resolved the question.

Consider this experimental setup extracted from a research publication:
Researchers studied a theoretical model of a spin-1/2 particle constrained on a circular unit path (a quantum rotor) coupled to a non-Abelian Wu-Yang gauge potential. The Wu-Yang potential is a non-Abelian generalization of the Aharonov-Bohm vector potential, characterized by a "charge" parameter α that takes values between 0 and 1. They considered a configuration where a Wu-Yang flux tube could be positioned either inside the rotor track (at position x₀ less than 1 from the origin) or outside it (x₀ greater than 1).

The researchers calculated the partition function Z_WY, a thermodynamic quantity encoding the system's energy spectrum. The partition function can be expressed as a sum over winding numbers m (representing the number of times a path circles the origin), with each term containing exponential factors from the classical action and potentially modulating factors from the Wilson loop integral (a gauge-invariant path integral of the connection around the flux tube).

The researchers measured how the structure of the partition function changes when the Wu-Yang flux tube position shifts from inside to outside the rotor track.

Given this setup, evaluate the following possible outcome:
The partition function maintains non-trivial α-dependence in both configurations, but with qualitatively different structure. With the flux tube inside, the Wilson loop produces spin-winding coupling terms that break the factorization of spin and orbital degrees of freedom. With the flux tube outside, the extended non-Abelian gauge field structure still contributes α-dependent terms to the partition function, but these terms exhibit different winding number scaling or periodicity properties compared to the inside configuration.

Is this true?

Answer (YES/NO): NO